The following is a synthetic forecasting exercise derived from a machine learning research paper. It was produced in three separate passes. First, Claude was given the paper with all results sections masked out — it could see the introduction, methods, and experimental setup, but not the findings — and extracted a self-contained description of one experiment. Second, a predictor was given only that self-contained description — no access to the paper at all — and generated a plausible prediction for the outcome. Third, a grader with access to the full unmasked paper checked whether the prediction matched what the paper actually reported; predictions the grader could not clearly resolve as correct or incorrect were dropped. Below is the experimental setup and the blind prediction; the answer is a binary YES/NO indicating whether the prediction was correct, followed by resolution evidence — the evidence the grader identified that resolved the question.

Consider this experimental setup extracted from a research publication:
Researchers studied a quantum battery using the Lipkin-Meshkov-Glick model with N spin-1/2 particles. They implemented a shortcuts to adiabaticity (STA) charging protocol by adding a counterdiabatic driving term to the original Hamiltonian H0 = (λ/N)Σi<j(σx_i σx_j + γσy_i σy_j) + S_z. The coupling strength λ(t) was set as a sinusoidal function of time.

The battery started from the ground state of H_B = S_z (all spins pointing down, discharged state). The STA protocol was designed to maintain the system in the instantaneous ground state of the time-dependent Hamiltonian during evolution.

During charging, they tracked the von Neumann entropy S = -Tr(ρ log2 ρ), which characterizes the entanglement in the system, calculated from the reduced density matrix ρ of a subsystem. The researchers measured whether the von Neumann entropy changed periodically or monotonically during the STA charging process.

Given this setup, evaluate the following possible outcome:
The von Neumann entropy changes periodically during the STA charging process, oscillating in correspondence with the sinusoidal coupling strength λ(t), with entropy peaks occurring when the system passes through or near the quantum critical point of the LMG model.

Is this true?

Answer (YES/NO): NO